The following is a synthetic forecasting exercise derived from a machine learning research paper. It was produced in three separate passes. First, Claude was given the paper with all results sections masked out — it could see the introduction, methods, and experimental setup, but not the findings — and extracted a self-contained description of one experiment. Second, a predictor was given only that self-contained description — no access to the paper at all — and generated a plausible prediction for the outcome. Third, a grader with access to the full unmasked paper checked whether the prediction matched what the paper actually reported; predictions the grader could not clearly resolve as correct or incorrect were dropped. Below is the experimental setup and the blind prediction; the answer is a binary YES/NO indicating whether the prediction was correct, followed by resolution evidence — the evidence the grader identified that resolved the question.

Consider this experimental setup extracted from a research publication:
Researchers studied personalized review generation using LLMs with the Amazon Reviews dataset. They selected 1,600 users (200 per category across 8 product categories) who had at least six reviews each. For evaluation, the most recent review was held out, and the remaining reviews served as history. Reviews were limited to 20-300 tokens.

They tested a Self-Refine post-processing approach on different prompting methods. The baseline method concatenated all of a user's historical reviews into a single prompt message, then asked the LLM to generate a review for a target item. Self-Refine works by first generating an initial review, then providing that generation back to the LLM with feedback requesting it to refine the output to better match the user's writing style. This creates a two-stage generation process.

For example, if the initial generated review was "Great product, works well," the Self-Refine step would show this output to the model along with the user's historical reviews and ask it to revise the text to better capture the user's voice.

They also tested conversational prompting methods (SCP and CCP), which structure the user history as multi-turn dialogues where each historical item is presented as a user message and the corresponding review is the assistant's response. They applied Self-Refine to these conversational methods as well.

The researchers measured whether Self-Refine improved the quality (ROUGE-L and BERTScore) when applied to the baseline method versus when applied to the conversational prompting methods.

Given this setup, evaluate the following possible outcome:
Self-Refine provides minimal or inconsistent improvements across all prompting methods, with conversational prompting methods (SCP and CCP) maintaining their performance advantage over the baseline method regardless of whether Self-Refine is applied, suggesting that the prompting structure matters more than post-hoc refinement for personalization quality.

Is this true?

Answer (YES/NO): YES